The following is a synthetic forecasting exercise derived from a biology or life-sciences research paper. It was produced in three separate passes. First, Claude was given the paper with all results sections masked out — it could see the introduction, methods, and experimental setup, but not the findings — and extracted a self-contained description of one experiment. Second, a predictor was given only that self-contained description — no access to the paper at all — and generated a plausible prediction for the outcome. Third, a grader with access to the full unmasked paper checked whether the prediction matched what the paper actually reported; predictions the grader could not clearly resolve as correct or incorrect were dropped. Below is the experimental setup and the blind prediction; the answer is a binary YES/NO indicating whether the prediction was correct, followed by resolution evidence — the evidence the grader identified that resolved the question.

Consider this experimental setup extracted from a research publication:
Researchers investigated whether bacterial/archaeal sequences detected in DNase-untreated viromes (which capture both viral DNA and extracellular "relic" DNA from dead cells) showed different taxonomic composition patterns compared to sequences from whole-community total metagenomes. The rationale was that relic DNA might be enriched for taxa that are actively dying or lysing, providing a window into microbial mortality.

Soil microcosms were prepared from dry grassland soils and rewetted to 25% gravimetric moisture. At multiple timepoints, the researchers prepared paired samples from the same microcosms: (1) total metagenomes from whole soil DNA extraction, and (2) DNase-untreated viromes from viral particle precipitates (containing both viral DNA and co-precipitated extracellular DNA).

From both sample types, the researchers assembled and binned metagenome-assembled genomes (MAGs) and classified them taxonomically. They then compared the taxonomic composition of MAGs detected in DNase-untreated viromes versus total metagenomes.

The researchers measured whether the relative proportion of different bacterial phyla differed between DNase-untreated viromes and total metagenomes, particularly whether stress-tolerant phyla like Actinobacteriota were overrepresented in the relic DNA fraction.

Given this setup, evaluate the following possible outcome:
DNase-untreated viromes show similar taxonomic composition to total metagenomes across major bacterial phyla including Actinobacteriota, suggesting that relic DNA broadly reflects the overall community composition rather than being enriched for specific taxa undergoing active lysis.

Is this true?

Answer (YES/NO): YES